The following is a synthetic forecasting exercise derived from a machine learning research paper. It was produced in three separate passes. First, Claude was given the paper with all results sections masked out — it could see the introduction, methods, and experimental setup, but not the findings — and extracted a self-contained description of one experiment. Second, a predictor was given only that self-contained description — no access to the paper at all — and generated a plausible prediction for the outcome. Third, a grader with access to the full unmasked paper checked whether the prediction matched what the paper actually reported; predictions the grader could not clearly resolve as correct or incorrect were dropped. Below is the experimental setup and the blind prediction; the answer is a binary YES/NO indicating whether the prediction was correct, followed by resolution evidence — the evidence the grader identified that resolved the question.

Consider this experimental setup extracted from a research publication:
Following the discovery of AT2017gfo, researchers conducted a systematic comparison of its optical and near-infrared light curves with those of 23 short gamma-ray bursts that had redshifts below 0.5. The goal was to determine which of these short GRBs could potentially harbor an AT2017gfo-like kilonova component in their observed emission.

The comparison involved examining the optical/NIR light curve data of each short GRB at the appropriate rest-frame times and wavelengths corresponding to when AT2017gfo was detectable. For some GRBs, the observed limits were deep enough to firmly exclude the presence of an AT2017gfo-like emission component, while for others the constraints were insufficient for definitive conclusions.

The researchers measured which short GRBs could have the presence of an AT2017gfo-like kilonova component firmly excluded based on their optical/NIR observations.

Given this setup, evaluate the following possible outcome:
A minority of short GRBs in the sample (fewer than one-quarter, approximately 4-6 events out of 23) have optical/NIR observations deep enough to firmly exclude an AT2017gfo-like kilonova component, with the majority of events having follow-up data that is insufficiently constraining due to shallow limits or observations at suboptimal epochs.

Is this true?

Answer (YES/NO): NO